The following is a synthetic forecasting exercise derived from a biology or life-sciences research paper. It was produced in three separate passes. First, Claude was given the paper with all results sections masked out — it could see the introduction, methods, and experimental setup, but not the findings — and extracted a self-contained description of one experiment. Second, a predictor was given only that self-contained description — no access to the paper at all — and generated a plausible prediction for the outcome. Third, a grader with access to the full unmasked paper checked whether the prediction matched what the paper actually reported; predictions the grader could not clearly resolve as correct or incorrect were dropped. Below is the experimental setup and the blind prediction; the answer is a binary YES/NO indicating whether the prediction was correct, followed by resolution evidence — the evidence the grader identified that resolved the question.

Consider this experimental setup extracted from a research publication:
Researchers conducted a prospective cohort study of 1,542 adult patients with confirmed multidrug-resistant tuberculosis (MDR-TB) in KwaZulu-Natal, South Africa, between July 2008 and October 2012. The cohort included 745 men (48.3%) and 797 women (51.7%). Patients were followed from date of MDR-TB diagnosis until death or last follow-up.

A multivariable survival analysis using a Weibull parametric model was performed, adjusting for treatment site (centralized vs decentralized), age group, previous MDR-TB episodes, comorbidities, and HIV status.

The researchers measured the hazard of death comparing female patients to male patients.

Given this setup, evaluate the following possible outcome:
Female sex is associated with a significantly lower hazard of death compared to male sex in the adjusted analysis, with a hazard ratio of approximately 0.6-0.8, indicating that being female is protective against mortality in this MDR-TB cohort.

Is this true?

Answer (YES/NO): NO